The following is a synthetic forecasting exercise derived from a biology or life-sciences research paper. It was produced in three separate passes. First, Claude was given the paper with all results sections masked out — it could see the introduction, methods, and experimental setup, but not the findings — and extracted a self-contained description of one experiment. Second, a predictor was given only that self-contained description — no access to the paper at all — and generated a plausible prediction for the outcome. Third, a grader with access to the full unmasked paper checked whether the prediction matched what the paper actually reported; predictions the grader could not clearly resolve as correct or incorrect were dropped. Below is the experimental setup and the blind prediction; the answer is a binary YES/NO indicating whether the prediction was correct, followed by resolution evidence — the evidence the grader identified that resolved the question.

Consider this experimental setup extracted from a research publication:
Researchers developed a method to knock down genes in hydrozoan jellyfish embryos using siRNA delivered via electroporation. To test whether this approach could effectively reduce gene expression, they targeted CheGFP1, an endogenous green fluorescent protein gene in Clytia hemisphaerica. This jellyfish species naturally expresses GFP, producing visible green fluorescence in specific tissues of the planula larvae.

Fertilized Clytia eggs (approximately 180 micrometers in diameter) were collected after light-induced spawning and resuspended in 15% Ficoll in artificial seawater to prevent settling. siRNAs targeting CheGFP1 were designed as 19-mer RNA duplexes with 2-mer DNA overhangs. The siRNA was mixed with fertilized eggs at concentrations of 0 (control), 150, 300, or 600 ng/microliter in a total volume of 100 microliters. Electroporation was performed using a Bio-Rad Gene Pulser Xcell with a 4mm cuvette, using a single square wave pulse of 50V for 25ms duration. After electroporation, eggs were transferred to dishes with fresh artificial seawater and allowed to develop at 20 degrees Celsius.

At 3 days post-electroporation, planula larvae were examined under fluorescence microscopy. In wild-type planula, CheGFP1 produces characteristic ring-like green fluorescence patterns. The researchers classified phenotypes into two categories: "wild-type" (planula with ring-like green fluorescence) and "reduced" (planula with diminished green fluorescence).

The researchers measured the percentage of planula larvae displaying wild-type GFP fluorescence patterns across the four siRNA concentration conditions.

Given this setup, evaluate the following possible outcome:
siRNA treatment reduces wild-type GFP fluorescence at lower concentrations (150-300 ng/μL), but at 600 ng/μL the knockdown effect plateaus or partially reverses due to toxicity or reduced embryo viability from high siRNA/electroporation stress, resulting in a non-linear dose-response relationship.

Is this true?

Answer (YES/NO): NO